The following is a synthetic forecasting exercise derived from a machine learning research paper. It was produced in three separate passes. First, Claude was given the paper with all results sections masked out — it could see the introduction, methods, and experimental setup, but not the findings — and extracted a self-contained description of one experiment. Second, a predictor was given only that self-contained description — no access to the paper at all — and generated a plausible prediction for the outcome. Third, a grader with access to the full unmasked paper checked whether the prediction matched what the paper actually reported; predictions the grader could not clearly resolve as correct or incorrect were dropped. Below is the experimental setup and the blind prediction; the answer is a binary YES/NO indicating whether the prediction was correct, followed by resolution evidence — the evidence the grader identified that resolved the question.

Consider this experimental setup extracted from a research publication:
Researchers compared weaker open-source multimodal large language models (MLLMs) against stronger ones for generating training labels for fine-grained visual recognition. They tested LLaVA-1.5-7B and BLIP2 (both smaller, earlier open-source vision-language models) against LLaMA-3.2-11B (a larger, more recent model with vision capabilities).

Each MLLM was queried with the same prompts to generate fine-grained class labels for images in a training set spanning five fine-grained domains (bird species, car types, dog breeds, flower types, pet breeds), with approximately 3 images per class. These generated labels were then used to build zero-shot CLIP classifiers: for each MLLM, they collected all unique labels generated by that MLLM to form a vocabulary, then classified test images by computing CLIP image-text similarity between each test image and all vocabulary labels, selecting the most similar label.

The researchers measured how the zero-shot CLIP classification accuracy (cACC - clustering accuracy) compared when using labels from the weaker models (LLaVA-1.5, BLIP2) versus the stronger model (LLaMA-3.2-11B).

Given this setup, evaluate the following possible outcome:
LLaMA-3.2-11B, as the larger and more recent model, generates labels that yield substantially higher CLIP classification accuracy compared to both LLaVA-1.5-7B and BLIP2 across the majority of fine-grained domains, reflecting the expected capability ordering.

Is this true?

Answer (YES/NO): YES